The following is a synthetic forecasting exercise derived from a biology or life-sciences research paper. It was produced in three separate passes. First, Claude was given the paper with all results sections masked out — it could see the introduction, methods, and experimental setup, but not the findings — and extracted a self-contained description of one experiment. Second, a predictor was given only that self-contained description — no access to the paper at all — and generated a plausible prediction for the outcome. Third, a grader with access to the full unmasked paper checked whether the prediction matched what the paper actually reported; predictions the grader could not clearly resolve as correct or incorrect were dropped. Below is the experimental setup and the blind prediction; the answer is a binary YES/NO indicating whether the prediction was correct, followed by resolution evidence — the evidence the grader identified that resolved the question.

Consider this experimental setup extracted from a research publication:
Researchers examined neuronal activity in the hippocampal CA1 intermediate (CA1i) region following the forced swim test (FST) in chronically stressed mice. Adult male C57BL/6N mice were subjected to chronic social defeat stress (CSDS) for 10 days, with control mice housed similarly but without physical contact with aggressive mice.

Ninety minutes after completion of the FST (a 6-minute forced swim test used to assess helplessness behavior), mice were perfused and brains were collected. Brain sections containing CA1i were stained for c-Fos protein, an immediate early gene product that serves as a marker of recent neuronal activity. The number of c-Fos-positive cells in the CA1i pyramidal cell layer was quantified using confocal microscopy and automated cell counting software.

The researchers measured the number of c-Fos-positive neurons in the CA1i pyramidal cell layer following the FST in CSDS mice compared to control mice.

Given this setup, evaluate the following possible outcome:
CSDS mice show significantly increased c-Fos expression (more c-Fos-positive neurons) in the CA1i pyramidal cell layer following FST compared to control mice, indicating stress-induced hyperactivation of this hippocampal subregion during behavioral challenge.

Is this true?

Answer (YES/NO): NO